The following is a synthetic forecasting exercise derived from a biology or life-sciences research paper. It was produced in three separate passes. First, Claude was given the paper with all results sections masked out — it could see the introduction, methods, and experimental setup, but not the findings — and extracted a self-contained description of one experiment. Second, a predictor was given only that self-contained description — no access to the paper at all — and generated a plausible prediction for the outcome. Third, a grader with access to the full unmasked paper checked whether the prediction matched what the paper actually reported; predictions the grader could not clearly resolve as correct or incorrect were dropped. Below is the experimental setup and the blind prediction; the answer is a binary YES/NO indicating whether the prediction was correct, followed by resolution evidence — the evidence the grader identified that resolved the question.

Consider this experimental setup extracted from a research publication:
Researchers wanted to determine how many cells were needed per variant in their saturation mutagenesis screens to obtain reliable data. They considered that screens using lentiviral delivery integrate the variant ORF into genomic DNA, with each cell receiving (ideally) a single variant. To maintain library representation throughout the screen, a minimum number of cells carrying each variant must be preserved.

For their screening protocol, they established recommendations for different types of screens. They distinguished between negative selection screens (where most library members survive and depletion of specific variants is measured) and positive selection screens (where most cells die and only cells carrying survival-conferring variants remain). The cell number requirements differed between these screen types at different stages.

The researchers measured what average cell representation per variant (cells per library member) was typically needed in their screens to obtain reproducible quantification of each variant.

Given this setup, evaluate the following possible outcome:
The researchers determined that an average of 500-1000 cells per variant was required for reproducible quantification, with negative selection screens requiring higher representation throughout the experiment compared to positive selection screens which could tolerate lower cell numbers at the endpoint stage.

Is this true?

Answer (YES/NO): YES